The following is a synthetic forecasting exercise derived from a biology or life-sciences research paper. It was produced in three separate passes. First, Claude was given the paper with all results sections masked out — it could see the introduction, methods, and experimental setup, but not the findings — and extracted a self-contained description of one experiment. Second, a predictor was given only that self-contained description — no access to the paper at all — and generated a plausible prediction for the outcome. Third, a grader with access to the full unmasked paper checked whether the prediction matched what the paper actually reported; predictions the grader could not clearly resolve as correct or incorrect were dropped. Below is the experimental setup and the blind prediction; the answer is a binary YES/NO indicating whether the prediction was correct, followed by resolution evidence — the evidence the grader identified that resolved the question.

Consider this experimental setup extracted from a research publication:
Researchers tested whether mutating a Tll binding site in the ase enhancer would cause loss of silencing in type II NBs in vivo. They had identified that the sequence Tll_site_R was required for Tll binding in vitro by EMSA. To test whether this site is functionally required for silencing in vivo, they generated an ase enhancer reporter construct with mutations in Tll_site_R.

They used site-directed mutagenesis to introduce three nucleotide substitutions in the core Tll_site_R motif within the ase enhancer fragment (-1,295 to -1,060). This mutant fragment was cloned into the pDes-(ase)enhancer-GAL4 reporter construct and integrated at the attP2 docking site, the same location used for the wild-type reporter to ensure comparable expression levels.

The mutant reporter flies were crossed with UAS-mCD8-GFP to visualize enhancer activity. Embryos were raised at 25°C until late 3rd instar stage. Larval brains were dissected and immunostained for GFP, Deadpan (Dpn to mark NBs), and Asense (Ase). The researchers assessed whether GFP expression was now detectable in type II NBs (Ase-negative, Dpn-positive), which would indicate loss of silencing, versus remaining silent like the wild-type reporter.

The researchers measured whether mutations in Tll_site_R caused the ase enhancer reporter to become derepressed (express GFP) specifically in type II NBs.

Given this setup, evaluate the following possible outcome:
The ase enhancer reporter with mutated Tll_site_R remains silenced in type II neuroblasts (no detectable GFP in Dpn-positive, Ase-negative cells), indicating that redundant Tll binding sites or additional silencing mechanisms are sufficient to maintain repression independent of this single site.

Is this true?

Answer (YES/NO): NO